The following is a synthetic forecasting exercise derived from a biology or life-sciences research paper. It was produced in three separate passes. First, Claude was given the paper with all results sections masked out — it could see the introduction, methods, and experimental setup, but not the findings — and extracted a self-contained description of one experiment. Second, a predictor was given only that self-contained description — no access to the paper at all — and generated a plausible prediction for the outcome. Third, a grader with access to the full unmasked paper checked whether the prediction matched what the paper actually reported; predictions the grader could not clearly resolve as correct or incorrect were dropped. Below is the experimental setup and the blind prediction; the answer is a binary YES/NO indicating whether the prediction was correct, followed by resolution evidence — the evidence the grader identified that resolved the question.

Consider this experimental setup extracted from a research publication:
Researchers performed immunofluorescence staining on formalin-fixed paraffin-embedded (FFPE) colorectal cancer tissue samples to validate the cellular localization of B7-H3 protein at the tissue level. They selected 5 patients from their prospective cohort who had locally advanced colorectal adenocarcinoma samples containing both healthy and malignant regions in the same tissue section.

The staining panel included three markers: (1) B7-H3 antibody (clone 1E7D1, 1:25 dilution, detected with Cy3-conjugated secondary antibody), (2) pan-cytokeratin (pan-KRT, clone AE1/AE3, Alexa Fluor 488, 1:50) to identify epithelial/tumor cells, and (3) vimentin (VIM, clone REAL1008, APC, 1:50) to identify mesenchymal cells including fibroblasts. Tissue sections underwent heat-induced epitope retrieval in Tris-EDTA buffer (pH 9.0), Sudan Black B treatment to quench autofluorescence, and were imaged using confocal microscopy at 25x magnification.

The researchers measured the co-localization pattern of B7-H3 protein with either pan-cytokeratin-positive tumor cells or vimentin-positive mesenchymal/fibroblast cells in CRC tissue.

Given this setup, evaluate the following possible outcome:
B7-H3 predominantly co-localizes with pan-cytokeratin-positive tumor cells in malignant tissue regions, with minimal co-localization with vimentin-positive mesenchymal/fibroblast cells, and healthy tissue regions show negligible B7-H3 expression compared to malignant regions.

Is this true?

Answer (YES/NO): NO